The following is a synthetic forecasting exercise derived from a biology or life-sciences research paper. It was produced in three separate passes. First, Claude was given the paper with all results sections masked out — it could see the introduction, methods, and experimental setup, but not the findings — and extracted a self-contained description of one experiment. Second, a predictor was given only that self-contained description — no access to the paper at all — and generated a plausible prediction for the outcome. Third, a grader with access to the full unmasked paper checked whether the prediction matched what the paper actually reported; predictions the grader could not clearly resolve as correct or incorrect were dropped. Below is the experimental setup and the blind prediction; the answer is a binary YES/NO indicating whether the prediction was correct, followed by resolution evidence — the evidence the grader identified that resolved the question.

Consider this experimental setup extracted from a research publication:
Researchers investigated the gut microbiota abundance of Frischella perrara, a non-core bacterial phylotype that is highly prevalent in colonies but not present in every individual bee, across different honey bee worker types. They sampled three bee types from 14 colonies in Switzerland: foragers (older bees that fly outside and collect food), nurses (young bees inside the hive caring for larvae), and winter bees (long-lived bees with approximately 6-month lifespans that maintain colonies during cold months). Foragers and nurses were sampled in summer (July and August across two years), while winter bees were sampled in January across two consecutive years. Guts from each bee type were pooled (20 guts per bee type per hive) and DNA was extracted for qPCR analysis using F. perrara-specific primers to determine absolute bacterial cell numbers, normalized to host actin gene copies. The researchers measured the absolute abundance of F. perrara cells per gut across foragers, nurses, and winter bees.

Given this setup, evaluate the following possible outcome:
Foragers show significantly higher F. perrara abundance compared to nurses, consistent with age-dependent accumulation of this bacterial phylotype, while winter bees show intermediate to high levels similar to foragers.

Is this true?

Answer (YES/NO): NO